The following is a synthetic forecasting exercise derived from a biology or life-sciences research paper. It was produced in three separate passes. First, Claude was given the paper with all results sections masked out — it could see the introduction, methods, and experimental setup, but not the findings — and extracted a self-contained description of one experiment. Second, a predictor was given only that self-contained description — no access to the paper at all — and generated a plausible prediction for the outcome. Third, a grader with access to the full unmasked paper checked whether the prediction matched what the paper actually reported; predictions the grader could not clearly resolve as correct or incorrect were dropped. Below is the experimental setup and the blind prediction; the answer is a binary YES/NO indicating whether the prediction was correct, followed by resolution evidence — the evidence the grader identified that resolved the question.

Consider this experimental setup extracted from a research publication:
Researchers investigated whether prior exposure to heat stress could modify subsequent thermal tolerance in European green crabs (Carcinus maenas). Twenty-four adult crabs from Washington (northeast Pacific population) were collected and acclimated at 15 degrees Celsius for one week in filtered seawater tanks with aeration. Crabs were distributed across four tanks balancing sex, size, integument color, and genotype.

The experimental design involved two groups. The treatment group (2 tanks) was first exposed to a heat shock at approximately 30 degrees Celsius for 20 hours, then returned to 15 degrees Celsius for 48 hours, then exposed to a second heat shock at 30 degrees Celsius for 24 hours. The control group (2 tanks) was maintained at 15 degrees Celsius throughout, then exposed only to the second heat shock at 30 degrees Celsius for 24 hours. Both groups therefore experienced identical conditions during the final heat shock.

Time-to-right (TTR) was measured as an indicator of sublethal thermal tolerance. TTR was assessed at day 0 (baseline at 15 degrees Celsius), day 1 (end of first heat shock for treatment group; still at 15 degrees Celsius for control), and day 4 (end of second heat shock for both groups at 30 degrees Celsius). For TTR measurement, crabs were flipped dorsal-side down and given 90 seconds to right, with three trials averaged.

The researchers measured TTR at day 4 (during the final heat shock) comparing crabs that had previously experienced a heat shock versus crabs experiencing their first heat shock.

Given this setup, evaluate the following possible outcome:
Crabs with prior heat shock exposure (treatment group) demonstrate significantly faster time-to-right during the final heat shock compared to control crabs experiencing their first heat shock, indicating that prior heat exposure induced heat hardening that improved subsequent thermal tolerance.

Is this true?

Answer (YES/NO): YES